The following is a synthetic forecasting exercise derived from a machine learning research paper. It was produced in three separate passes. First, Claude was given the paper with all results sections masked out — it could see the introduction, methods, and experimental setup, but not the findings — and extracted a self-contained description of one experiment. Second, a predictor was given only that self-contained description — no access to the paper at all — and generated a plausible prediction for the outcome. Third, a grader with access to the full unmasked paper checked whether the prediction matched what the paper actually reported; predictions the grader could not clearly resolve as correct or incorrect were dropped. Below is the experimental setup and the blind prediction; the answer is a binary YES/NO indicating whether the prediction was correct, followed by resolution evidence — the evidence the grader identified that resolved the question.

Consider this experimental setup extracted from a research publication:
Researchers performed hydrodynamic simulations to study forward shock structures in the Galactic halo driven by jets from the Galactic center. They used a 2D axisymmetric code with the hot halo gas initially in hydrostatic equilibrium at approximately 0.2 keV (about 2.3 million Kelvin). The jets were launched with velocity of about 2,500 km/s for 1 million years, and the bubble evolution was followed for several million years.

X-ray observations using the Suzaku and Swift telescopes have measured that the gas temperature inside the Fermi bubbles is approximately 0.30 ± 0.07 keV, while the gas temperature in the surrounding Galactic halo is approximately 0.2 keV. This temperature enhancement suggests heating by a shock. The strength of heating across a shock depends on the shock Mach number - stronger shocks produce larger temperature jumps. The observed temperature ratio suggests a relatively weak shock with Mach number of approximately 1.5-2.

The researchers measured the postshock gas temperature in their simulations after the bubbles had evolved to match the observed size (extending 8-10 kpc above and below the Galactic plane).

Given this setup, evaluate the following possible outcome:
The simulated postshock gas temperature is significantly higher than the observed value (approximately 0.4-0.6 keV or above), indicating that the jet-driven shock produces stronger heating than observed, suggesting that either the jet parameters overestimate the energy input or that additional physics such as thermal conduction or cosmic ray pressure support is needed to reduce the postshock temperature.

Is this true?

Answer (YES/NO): NO